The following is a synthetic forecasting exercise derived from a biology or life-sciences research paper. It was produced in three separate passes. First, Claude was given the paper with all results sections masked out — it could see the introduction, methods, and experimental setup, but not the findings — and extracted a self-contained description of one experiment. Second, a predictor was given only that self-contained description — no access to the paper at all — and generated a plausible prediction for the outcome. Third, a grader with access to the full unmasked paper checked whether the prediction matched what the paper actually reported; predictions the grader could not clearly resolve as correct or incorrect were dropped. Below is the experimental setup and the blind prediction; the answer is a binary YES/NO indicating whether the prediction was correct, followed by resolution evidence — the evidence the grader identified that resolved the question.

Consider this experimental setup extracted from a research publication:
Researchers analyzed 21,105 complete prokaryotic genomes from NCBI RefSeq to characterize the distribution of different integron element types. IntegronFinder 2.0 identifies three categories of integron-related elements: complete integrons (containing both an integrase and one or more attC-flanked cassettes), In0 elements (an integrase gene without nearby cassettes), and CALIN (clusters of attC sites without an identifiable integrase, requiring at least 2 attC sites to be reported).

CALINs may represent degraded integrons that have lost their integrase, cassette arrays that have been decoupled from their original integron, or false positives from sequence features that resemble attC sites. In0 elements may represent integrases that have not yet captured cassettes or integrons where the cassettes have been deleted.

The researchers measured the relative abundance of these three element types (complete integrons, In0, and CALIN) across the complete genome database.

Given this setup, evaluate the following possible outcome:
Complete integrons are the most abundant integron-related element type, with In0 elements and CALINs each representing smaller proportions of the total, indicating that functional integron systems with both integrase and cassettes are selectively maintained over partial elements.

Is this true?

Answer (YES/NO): NO